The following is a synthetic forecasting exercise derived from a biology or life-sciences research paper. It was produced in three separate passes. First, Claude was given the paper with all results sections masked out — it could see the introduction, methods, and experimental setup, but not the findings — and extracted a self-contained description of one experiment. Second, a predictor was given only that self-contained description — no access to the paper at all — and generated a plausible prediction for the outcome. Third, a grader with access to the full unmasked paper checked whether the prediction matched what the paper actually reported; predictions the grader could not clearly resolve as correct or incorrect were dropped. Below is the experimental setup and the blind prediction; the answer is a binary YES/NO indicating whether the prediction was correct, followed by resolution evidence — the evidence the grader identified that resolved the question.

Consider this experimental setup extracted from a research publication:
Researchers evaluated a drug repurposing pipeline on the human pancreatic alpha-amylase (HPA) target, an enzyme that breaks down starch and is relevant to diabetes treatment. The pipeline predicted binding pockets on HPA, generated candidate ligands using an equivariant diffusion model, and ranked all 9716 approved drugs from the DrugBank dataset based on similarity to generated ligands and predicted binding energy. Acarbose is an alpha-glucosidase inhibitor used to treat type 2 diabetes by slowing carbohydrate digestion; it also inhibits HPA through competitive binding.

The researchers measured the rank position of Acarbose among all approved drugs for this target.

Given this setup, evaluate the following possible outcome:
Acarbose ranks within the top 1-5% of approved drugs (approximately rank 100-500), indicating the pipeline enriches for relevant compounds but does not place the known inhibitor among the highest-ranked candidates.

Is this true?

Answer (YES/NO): YES